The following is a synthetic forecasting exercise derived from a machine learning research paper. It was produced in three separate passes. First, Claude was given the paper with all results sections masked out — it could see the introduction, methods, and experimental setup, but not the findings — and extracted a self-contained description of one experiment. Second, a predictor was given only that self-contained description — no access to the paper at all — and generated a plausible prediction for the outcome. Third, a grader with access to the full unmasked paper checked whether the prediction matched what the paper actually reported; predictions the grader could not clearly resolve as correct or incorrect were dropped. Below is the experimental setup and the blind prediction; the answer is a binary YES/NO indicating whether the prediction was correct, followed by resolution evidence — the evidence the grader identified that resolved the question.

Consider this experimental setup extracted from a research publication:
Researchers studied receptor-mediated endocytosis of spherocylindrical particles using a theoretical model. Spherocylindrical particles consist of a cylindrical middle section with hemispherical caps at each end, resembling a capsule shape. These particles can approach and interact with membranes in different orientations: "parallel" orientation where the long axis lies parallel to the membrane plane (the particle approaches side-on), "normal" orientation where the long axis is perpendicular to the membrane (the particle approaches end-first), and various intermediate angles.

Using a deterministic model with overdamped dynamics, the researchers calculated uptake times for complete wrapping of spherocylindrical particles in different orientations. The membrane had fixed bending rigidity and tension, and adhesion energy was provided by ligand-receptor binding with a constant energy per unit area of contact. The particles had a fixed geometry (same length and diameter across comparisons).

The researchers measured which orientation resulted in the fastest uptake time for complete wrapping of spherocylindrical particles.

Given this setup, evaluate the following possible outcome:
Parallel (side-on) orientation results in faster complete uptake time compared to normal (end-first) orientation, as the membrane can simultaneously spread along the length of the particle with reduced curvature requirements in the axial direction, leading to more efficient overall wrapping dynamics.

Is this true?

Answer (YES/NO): YES